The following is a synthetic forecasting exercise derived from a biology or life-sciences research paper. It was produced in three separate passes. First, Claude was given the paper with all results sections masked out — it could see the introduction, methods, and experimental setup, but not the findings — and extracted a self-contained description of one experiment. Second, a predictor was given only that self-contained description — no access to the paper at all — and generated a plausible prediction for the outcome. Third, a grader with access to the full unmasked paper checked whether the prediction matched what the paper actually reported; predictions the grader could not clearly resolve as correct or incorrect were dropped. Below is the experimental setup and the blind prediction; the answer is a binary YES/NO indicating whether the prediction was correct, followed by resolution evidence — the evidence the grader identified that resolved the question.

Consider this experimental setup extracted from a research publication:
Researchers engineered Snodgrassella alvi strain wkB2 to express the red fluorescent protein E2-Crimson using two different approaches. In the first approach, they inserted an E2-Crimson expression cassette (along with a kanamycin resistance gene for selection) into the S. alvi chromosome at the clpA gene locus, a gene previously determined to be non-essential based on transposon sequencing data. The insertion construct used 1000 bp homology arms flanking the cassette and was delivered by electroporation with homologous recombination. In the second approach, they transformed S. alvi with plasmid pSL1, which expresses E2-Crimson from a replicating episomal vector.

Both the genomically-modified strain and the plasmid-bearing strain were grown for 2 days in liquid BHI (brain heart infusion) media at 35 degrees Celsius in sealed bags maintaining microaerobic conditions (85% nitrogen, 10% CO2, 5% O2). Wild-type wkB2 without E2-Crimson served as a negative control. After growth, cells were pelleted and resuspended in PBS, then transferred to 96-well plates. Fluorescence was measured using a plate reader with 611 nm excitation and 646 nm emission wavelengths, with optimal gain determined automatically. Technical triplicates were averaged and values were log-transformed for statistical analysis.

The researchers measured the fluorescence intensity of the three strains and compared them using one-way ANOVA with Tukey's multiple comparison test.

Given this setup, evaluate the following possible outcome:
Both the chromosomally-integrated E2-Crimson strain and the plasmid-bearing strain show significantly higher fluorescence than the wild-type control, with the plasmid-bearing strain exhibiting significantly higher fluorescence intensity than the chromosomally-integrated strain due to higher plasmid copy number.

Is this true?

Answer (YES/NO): YES